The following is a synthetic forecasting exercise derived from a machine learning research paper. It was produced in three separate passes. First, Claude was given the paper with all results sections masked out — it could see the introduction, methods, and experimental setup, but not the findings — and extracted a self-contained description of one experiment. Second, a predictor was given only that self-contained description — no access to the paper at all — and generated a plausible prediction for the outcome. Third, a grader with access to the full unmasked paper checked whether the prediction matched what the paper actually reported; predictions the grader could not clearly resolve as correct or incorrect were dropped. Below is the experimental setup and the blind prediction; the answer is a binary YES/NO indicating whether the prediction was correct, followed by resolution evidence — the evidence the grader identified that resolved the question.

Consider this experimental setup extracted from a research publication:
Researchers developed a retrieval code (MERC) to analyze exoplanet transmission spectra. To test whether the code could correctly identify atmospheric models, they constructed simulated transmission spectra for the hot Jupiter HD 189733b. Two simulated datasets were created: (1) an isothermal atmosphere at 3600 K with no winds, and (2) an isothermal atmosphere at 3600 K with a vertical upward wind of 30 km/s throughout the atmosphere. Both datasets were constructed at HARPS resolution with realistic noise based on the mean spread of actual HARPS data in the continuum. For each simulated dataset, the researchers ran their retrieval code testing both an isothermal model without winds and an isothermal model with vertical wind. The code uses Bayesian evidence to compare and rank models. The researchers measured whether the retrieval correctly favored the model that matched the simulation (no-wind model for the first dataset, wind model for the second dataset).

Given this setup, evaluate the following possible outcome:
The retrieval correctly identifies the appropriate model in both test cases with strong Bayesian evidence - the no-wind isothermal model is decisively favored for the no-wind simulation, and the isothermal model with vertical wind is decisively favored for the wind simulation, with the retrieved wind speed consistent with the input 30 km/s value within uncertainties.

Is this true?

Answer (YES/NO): NO